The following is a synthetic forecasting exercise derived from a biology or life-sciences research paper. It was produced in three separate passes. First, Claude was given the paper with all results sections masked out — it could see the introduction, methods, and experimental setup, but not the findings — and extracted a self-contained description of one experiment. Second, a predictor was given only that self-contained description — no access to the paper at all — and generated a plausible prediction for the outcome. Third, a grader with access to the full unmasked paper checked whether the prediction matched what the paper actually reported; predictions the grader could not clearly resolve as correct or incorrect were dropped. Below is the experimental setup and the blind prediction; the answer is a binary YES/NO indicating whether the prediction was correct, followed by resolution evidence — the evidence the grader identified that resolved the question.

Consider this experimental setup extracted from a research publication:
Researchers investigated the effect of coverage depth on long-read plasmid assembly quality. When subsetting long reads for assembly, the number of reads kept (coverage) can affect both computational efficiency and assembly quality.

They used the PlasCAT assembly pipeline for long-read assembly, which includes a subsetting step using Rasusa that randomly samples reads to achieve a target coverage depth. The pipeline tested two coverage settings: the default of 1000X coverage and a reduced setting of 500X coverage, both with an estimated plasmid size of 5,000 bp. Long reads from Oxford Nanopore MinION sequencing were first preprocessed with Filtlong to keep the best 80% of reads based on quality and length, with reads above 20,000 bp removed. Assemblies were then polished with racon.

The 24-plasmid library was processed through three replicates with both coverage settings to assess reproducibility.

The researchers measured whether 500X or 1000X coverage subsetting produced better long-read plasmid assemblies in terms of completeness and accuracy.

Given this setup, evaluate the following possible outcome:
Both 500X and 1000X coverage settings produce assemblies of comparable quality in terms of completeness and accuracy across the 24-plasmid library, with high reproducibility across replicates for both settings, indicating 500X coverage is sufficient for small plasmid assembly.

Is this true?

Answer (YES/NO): NO